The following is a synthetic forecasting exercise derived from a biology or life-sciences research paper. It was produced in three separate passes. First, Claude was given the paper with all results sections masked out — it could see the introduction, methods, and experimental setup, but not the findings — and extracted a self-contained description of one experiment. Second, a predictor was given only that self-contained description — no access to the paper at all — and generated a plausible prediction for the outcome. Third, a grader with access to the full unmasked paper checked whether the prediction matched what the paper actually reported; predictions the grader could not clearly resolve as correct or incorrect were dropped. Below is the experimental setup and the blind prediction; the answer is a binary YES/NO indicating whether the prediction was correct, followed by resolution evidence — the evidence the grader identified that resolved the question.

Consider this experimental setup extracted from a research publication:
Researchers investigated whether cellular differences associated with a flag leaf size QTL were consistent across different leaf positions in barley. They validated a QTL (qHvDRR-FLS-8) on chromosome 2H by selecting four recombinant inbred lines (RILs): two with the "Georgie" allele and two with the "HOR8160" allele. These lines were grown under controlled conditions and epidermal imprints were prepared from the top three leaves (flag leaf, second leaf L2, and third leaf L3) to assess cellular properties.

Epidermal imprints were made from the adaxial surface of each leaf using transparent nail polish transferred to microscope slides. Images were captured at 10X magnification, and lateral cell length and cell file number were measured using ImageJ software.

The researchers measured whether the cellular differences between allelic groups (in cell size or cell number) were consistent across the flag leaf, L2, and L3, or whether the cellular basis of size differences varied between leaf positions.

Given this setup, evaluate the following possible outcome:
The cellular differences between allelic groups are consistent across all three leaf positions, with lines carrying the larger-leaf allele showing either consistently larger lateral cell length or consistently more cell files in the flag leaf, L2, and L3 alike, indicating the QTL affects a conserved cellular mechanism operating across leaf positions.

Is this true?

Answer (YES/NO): NO